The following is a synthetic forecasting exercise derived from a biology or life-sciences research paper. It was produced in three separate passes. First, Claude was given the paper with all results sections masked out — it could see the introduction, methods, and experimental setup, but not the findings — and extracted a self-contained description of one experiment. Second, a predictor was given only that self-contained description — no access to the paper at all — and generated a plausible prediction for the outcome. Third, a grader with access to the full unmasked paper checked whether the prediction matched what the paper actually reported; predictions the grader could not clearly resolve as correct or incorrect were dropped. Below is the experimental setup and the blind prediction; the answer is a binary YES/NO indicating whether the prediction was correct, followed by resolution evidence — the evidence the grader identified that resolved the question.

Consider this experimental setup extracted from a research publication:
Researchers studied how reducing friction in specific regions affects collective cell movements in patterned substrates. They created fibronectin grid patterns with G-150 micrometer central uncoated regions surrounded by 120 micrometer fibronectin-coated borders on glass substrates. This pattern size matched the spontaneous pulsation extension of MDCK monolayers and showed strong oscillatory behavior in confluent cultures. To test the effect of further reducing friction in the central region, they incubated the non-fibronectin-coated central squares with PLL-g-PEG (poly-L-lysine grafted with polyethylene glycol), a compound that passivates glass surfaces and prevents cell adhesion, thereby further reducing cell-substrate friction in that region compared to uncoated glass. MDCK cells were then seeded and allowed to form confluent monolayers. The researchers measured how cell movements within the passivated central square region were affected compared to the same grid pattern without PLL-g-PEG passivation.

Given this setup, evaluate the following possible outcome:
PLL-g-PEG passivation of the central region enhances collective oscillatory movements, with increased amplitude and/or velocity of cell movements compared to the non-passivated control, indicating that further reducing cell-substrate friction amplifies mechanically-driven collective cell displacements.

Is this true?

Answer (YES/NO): NO